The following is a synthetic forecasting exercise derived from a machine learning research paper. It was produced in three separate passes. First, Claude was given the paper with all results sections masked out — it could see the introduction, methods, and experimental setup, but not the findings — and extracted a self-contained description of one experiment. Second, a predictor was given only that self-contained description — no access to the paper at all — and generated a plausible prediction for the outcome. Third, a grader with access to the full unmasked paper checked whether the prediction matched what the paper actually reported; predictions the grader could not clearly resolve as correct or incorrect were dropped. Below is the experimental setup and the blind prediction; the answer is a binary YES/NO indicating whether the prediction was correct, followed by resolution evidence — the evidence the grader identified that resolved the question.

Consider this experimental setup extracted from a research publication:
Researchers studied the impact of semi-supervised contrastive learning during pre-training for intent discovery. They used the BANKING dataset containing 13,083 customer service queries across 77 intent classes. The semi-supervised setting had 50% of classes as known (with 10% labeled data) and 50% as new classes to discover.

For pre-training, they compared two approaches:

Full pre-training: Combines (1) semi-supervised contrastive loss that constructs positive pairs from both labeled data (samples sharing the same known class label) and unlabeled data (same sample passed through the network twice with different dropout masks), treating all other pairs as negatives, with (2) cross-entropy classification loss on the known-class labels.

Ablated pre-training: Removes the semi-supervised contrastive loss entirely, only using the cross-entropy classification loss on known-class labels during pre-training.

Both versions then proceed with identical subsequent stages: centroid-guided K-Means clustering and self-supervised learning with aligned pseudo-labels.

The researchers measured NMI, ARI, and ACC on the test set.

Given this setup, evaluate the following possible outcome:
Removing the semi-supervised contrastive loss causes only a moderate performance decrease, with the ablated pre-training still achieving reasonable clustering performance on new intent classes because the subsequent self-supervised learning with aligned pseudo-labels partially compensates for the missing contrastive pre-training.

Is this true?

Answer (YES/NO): NO